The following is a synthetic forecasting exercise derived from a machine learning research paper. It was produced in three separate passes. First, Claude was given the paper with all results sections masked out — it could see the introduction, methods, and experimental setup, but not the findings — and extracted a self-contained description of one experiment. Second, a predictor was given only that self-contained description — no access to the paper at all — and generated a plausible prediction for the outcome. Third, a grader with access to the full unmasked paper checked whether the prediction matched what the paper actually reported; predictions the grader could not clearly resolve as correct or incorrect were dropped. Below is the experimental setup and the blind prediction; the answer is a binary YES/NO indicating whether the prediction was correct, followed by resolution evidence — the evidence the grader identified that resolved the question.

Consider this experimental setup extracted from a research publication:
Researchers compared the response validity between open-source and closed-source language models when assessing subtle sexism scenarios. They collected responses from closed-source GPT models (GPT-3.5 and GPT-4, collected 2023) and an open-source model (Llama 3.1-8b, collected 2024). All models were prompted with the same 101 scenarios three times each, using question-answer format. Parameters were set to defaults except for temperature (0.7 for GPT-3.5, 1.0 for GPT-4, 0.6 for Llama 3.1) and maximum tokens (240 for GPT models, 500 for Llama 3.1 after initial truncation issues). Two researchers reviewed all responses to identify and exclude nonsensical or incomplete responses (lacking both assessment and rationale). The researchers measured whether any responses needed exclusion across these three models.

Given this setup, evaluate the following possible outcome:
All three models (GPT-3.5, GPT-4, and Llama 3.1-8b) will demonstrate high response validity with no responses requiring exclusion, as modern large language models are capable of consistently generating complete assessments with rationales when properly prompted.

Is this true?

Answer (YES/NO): YES